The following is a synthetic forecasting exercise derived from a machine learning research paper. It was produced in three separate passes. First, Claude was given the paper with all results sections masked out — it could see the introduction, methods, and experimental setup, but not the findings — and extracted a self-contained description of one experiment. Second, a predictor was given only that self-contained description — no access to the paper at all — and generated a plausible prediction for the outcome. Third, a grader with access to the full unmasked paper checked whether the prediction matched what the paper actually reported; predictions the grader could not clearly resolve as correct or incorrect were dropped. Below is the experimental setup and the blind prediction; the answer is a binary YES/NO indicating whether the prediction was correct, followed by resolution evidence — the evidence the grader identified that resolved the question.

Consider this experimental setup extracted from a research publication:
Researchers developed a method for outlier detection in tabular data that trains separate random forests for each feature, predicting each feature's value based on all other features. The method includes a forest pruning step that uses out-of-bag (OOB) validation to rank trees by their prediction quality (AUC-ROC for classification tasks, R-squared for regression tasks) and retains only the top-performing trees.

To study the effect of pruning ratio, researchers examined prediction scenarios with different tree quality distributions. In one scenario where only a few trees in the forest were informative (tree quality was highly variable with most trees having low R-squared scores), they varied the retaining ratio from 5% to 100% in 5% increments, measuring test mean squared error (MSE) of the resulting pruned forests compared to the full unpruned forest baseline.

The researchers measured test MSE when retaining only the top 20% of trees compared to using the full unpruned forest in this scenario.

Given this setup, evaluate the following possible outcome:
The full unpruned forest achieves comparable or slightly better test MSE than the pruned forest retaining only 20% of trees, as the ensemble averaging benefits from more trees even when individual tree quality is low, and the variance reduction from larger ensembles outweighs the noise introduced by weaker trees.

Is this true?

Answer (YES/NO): NO